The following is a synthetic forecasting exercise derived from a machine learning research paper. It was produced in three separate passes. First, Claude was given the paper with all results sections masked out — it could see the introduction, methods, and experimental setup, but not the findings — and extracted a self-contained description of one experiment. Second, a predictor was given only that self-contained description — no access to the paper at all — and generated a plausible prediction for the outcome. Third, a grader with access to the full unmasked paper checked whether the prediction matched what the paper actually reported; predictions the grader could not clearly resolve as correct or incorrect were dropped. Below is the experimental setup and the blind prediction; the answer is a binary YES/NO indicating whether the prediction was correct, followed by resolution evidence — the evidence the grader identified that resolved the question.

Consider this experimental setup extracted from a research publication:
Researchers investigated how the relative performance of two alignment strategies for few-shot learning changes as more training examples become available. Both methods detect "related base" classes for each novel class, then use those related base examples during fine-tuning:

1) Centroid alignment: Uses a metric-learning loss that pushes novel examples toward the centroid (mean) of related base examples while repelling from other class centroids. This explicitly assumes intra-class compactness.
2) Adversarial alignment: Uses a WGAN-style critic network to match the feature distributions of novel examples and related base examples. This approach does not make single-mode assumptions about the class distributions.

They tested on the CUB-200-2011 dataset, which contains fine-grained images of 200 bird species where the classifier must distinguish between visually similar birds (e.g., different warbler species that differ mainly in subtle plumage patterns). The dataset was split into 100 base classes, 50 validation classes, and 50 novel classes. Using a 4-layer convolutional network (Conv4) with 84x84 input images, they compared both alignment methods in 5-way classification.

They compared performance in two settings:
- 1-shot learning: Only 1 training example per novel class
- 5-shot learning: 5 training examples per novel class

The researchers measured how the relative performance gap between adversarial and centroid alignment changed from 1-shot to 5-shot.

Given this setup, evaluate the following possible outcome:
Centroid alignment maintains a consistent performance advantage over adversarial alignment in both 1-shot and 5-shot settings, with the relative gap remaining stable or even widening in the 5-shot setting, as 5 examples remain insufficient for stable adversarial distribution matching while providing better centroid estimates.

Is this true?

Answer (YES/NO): NO